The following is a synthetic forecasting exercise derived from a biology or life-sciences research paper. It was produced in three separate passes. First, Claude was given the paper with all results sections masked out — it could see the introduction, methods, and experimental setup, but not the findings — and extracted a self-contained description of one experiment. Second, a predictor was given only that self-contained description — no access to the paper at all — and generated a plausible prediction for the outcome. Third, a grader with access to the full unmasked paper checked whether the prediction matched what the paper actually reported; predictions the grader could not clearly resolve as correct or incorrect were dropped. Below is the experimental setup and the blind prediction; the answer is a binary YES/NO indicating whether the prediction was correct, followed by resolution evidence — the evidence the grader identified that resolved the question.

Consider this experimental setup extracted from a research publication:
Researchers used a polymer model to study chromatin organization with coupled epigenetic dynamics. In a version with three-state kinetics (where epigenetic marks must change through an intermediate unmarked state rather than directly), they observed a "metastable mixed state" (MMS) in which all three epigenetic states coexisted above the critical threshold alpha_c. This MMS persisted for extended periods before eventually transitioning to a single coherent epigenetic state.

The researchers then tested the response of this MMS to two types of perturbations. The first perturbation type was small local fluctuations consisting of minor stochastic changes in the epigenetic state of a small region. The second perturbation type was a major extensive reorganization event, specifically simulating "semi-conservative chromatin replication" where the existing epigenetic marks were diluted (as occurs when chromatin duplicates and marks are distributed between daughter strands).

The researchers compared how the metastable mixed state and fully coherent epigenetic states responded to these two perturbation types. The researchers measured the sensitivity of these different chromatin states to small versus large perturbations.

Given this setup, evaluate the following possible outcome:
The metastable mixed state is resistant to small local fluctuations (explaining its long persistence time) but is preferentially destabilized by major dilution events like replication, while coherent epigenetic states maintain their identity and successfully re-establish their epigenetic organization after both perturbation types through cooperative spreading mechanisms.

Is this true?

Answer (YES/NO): NO